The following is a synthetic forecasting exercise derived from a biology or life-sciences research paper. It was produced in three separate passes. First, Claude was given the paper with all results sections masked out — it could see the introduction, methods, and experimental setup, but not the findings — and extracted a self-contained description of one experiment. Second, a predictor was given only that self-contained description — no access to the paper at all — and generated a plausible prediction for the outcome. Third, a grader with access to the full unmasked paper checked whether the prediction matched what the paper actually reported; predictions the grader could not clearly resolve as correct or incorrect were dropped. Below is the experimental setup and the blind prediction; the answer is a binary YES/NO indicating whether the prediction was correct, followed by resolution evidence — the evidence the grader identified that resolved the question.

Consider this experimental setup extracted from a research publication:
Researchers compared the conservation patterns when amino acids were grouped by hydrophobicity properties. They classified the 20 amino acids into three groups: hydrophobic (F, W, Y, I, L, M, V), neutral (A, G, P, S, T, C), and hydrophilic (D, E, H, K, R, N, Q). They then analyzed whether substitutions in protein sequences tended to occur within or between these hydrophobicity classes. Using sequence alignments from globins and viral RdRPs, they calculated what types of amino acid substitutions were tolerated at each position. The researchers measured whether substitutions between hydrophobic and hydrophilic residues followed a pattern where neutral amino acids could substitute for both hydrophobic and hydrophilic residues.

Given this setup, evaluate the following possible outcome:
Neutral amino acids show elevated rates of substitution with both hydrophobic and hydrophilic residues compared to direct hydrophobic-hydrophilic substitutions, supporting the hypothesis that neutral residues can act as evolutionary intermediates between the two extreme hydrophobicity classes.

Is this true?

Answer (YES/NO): NO